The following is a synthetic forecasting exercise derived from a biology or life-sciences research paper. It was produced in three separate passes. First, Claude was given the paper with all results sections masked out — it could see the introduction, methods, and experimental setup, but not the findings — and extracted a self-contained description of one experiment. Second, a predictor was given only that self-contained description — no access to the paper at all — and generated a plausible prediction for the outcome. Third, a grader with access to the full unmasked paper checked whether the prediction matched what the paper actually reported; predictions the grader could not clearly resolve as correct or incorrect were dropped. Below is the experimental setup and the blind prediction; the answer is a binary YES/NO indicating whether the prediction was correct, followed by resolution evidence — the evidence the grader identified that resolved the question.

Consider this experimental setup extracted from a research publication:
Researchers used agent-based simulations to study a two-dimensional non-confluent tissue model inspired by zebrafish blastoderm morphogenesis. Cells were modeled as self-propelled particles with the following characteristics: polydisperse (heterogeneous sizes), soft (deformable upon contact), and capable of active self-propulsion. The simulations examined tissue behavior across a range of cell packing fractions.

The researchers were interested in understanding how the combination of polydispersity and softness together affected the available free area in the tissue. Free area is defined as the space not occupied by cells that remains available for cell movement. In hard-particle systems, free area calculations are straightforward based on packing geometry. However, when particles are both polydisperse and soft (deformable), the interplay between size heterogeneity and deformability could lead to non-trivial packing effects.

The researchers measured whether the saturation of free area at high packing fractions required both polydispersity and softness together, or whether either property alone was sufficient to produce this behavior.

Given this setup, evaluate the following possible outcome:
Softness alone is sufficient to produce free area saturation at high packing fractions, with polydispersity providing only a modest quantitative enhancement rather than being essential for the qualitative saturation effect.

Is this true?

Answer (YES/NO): NO